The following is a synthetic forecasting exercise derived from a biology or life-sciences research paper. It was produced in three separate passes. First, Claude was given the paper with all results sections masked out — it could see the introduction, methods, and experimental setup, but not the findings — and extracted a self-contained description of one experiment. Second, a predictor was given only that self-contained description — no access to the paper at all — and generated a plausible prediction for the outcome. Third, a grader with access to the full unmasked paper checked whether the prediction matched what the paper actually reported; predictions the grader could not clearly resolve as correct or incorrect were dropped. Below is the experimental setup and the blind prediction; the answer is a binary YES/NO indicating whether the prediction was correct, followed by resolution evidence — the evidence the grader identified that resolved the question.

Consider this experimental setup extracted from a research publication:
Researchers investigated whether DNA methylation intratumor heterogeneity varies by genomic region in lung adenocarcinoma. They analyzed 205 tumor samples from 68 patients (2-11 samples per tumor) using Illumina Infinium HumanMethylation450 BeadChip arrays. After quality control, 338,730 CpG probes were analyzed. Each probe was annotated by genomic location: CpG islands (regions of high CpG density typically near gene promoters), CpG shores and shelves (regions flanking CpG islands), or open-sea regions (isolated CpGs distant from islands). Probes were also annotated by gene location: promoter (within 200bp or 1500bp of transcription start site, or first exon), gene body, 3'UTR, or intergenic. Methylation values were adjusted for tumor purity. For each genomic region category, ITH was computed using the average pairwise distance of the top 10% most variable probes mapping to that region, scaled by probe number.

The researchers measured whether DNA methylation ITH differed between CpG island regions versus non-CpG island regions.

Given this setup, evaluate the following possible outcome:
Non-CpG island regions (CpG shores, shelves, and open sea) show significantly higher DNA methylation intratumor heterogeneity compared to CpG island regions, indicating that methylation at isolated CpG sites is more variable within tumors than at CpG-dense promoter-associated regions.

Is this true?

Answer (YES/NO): YES